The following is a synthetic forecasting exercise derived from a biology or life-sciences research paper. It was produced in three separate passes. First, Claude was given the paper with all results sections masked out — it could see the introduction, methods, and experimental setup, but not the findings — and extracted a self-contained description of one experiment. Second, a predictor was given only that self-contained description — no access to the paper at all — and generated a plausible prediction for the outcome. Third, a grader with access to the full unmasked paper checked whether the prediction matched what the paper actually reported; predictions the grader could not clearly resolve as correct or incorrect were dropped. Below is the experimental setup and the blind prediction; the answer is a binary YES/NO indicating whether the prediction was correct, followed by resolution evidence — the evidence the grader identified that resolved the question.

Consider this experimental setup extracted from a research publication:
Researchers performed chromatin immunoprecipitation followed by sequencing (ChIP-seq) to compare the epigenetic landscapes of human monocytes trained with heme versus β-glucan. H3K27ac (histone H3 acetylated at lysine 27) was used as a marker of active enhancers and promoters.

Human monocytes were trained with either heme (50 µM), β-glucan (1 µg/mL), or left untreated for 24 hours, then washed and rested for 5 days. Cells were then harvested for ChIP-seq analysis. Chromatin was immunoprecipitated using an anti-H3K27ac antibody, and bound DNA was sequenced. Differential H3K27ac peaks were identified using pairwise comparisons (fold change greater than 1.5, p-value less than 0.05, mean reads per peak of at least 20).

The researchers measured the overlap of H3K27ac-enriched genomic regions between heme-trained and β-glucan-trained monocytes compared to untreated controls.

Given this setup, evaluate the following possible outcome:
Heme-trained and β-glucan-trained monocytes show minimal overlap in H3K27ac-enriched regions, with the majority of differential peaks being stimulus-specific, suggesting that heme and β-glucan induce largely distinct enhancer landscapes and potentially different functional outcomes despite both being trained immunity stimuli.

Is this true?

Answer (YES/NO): NO